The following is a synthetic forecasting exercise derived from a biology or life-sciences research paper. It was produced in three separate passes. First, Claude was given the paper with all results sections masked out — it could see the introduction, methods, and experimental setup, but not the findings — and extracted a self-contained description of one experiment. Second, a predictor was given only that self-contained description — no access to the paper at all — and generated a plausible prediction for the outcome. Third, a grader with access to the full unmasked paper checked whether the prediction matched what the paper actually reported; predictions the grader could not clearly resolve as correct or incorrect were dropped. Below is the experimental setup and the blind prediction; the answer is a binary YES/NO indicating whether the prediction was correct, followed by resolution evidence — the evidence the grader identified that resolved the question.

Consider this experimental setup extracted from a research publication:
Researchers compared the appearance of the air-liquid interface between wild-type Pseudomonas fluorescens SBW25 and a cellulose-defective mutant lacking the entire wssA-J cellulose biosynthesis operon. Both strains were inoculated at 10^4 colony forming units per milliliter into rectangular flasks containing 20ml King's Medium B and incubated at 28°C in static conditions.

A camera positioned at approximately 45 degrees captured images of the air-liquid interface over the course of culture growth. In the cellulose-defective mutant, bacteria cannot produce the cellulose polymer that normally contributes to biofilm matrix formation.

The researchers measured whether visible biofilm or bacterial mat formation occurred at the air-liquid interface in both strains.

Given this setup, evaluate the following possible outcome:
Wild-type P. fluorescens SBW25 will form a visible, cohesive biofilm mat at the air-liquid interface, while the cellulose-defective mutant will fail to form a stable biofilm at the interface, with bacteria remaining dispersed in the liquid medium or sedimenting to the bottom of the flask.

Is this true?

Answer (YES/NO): YES